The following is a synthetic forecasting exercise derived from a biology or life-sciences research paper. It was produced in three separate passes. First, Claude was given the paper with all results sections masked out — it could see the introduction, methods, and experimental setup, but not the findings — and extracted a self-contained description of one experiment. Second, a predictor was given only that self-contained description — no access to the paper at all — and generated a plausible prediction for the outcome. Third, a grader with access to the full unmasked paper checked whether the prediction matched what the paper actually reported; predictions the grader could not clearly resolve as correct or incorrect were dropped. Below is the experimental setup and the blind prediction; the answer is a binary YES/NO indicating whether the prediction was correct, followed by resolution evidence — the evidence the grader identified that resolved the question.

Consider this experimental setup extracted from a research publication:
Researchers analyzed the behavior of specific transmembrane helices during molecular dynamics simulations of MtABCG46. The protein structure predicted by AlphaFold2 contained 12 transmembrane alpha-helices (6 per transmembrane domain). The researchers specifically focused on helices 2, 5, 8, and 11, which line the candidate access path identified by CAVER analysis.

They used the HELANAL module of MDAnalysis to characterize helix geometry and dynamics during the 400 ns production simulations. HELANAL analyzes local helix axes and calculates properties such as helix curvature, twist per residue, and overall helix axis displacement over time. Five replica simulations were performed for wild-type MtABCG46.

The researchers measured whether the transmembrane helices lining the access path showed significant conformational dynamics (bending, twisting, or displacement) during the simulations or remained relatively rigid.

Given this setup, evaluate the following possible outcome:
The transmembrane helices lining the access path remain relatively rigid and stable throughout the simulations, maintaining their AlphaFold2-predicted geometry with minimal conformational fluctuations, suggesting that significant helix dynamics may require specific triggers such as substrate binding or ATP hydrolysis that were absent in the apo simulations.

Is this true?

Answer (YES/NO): YES